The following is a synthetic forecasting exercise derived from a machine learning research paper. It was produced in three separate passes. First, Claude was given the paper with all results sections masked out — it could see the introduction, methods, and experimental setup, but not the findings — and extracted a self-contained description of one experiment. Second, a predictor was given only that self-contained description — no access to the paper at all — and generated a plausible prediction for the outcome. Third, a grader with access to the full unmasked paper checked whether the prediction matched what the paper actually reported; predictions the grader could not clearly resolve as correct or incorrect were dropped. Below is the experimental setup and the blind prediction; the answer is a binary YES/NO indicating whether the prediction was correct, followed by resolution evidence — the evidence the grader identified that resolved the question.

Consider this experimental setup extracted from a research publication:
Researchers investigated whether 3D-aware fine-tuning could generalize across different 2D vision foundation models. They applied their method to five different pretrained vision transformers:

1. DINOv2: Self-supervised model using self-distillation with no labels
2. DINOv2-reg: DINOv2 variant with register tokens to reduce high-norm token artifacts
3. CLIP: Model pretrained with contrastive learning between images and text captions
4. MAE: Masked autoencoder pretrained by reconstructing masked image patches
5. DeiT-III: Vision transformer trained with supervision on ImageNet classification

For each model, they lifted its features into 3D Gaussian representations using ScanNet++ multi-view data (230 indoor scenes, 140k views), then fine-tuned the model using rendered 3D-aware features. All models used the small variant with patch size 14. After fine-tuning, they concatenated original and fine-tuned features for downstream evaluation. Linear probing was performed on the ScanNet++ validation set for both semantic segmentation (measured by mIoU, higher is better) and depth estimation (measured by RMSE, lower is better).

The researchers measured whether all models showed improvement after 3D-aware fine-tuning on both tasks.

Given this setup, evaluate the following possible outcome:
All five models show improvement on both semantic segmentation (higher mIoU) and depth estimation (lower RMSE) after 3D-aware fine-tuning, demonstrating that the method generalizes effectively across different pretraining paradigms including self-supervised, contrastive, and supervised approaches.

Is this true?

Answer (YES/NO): YES